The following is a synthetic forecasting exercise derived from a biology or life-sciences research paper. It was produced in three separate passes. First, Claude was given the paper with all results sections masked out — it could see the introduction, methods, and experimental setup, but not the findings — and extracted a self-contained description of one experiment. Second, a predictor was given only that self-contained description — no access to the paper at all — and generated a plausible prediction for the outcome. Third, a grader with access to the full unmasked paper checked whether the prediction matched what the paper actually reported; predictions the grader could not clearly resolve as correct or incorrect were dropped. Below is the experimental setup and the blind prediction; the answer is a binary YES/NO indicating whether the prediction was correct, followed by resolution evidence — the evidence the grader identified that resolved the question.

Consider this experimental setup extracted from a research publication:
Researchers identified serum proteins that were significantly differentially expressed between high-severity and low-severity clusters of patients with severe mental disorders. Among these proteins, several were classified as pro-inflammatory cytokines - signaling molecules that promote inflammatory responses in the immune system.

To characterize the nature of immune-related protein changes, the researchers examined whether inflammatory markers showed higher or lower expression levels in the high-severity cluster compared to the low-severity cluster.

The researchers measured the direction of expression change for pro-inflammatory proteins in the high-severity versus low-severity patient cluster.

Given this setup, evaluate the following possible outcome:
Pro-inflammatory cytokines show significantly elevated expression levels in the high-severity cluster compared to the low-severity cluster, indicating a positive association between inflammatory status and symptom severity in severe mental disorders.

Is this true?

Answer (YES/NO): YES